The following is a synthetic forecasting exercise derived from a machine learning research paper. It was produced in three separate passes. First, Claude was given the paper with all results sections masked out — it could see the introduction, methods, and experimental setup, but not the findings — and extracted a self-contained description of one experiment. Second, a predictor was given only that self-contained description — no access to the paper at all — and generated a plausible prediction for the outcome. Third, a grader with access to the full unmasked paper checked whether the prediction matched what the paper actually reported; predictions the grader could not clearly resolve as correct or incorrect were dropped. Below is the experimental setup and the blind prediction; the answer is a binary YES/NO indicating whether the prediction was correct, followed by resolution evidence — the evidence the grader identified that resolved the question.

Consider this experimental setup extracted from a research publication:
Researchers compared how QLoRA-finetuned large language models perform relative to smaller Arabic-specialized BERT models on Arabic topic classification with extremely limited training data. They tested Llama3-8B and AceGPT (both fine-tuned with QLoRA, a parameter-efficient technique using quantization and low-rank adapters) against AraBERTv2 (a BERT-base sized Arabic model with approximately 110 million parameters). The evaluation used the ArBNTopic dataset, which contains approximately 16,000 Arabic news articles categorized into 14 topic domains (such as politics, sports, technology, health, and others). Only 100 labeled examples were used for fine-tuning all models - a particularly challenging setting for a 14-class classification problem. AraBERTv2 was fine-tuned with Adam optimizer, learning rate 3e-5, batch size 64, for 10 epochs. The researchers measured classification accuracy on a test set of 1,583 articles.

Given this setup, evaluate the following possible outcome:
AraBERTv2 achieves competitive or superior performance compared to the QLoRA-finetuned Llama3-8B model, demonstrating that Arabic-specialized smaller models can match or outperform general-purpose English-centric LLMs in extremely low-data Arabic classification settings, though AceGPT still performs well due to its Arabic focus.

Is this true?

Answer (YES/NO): NO